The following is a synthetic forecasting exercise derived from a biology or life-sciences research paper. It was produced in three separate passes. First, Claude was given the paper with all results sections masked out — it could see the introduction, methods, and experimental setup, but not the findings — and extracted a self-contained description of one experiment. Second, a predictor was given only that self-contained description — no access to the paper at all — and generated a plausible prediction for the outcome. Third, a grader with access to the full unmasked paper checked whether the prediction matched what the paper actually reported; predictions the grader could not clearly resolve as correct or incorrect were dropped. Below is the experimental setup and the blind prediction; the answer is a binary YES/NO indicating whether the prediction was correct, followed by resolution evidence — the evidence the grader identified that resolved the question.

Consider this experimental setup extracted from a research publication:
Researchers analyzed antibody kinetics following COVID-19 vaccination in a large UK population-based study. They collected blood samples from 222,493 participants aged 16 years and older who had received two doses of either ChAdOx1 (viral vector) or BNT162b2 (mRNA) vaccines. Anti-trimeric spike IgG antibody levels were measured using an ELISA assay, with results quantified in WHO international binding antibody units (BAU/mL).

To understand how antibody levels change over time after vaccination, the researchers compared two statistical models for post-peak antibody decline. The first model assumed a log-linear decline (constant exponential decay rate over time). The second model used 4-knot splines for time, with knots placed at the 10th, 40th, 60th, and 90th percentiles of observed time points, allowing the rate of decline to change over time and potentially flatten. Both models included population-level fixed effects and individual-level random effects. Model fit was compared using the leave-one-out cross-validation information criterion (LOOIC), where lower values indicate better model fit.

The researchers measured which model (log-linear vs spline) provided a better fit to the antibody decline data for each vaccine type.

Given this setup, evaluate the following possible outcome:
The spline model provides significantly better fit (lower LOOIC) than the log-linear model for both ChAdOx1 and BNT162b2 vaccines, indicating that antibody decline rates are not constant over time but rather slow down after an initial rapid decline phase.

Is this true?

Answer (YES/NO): NO